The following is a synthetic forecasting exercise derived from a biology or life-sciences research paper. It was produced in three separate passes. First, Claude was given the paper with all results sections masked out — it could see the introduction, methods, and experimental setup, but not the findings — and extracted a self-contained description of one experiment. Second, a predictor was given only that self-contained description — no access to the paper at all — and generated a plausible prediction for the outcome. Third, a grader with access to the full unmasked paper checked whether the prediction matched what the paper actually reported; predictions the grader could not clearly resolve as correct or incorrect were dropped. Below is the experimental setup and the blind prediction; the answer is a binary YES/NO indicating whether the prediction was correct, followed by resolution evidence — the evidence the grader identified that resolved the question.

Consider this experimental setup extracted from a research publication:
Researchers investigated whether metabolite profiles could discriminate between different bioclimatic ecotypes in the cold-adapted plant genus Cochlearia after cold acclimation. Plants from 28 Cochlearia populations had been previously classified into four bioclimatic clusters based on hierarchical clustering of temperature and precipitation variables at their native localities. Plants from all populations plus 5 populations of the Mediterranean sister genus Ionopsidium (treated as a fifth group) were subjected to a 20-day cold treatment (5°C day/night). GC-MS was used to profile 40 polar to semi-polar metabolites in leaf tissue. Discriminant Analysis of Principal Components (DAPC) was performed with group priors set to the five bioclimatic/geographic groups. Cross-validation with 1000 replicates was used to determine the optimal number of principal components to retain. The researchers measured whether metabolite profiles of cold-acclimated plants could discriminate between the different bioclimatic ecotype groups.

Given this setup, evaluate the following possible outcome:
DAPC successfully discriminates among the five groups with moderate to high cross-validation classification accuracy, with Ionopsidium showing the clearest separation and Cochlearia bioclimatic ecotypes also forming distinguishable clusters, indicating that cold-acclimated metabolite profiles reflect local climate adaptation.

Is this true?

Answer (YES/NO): NO